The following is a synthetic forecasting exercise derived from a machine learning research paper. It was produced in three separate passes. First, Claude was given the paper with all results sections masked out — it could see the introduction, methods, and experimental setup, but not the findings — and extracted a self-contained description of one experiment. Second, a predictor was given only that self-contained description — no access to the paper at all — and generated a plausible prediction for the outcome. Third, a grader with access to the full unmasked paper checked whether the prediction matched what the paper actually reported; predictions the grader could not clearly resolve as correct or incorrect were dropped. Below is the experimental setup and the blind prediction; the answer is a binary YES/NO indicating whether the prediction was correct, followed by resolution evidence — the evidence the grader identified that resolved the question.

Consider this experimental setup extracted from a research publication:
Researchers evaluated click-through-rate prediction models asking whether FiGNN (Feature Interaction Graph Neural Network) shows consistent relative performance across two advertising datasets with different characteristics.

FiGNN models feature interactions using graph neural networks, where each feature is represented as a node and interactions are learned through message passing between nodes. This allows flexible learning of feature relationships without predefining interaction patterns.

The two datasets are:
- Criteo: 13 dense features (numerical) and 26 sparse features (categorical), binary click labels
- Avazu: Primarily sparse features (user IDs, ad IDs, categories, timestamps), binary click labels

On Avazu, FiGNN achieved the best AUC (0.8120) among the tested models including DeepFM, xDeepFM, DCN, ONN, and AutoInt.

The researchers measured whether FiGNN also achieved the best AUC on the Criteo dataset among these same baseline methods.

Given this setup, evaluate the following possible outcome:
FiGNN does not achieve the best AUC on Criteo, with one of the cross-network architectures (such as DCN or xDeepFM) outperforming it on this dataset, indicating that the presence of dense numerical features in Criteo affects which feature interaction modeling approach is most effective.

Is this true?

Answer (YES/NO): NO